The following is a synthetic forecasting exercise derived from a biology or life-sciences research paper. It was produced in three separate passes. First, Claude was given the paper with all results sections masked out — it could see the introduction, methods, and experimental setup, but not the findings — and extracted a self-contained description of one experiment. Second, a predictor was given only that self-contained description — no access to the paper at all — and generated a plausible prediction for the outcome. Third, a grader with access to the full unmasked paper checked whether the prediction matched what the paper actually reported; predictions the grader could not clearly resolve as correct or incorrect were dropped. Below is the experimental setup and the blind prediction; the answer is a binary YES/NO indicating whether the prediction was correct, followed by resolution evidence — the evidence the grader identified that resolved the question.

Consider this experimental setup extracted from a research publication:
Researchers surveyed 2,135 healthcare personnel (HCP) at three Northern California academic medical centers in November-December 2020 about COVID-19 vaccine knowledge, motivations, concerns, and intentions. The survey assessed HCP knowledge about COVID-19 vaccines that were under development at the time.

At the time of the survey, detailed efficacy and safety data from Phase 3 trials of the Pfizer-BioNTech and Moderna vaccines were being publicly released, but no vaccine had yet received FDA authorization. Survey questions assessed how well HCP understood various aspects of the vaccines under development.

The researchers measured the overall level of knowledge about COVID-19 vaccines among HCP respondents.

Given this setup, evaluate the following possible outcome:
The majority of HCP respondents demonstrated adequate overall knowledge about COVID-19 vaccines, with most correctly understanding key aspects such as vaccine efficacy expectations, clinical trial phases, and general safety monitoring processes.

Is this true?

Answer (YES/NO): NO